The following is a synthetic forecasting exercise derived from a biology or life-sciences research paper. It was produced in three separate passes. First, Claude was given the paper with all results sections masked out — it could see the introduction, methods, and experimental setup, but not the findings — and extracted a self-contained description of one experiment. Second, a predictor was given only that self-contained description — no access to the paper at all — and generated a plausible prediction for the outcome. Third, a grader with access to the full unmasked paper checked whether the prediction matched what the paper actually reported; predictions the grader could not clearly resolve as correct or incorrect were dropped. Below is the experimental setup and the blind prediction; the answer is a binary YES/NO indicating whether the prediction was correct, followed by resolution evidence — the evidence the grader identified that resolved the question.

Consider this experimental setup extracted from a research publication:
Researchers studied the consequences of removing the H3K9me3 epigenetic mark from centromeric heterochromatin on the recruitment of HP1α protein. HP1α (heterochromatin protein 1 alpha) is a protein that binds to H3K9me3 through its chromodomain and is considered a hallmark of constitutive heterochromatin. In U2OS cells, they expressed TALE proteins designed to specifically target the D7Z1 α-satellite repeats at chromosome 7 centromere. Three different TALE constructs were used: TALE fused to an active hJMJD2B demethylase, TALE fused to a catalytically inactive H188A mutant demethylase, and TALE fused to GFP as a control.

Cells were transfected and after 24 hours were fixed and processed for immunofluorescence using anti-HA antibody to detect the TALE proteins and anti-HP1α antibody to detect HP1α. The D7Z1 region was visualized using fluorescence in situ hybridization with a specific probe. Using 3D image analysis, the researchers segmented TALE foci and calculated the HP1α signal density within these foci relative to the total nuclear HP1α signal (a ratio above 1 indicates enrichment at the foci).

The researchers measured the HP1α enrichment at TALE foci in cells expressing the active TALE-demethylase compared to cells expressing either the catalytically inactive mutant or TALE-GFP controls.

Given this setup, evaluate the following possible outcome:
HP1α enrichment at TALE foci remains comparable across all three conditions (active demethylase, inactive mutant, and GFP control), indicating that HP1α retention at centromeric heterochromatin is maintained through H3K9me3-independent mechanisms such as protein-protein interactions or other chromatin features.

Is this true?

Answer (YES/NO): NO